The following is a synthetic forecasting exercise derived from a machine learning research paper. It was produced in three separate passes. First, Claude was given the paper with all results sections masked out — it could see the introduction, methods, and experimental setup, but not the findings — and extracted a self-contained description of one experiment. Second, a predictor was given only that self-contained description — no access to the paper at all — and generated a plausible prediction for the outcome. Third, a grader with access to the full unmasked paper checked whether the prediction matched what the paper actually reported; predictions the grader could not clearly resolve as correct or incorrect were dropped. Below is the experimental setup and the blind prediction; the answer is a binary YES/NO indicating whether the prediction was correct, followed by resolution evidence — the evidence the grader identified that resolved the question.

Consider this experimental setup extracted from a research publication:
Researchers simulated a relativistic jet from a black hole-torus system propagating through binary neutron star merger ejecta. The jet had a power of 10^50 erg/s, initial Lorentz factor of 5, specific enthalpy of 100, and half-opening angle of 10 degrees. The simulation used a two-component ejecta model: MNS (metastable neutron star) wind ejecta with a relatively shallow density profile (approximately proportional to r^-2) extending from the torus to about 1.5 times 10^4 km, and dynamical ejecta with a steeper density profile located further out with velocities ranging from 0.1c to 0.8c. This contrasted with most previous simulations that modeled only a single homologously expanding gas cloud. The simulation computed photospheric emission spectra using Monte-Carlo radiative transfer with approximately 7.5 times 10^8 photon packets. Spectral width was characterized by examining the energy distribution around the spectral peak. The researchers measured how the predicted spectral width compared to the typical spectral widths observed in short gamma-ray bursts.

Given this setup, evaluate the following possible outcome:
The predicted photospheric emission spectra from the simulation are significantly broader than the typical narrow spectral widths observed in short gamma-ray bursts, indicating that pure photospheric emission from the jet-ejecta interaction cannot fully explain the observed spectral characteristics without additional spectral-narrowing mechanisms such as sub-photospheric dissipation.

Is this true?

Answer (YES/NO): NO